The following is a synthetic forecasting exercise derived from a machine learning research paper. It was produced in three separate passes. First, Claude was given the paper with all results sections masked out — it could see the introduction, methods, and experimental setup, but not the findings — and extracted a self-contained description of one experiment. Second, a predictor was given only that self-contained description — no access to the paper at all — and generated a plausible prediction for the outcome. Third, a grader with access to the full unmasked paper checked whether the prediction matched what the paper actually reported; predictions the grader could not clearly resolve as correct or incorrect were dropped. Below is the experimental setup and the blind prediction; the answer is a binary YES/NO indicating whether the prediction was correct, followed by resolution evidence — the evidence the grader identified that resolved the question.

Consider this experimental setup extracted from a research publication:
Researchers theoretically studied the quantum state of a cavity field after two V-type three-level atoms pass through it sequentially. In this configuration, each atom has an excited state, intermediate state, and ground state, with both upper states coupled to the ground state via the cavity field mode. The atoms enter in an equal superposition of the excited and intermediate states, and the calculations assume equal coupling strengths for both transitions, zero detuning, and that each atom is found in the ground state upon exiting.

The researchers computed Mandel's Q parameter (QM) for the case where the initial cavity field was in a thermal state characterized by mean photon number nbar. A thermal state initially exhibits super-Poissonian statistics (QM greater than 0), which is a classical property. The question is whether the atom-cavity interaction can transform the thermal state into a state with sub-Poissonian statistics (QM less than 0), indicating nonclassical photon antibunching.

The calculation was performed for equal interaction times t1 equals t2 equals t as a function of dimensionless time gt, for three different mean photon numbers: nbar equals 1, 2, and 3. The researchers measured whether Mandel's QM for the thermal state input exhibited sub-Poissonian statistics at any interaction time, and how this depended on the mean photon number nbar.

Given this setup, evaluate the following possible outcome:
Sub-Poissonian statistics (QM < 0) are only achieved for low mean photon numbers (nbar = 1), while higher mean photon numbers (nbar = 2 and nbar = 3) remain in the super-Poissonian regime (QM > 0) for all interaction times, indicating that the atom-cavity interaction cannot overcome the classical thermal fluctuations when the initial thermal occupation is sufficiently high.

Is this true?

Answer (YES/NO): NO